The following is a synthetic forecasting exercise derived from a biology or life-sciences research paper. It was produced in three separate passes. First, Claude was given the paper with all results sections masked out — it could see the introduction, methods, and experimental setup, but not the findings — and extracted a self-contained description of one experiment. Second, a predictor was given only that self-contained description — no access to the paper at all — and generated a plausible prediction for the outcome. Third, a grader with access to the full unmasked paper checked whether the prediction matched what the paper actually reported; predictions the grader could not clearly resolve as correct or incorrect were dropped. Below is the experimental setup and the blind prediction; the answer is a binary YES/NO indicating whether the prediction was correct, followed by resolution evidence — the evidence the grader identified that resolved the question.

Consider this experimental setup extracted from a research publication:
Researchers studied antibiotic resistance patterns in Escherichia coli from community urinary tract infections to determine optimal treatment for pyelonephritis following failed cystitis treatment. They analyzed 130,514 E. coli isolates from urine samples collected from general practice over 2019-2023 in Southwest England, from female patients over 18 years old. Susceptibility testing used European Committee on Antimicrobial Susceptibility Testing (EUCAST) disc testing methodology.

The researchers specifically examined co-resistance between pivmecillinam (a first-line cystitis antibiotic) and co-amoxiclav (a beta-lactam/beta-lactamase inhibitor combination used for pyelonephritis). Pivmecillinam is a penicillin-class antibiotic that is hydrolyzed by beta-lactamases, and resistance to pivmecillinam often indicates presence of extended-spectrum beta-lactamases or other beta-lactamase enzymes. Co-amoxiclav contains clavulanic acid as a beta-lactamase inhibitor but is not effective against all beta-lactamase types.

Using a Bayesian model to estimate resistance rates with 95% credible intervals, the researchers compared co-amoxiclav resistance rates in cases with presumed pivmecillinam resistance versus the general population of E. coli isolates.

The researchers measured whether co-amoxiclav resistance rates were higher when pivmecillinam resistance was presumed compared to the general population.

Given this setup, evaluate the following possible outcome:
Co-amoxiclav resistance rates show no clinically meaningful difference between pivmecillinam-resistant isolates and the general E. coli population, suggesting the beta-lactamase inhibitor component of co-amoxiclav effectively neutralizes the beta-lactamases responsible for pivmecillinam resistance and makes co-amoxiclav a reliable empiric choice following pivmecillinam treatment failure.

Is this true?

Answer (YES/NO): NO